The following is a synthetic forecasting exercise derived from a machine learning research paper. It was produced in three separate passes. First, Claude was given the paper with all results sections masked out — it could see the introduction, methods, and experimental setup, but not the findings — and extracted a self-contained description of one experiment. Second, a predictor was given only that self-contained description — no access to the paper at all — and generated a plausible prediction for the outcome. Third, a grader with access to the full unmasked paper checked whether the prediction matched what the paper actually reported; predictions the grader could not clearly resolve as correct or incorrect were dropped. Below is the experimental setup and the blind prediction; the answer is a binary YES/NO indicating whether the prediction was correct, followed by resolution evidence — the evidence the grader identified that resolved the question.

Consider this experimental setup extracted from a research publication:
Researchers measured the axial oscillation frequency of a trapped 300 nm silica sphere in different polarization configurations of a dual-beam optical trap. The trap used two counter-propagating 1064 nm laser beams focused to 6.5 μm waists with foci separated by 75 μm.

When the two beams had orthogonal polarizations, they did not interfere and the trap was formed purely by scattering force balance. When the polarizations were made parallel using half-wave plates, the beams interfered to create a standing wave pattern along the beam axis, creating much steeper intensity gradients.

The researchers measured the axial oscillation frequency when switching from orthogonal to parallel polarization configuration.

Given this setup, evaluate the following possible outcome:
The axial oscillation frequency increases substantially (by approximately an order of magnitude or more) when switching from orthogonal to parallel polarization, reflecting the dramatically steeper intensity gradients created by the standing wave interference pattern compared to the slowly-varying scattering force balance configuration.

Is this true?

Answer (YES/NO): YES